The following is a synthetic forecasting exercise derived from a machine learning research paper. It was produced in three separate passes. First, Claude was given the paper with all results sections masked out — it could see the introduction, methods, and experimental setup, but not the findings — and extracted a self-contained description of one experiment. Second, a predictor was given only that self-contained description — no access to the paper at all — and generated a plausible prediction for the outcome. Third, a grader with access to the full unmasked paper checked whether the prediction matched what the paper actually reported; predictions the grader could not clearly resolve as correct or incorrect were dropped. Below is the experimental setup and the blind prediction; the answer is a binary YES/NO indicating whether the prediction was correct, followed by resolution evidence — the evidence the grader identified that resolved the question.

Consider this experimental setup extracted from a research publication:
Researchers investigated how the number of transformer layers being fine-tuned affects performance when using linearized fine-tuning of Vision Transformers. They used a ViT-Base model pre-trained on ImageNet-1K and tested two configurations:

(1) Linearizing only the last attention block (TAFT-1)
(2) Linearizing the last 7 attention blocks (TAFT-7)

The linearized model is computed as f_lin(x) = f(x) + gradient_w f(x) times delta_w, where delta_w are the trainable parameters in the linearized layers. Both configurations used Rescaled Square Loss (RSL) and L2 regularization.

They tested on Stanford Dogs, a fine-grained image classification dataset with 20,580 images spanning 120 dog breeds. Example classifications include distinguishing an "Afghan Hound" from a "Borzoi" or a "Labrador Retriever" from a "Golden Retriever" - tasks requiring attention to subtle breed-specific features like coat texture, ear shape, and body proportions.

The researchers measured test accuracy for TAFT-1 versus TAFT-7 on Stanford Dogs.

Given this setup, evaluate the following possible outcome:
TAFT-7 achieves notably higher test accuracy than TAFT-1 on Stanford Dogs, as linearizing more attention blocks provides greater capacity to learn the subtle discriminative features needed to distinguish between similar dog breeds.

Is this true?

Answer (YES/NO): NO